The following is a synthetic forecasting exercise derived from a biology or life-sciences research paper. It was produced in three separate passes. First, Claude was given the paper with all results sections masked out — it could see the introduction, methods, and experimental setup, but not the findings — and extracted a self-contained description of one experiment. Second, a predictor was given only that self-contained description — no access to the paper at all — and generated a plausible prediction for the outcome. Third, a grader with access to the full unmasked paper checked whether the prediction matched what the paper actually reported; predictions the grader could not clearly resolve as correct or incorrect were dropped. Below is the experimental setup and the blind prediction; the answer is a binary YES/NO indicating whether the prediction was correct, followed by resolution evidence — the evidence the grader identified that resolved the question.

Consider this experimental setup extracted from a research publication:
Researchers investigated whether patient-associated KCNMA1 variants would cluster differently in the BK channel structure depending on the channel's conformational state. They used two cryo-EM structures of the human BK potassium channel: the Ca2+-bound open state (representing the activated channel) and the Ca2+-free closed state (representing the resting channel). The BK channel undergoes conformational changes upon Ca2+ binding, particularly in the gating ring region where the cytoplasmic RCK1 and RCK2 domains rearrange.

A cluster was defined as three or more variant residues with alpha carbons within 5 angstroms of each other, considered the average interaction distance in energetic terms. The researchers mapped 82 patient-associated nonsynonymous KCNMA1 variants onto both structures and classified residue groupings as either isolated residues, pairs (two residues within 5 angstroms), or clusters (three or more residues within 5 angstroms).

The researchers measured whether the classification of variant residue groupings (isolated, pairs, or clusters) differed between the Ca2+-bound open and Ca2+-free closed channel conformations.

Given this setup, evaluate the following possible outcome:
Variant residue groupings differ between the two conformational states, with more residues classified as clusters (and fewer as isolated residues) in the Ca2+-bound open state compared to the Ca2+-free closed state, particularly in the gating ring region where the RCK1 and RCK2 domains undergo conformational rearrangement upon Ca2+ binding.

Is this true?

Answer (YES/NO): NO